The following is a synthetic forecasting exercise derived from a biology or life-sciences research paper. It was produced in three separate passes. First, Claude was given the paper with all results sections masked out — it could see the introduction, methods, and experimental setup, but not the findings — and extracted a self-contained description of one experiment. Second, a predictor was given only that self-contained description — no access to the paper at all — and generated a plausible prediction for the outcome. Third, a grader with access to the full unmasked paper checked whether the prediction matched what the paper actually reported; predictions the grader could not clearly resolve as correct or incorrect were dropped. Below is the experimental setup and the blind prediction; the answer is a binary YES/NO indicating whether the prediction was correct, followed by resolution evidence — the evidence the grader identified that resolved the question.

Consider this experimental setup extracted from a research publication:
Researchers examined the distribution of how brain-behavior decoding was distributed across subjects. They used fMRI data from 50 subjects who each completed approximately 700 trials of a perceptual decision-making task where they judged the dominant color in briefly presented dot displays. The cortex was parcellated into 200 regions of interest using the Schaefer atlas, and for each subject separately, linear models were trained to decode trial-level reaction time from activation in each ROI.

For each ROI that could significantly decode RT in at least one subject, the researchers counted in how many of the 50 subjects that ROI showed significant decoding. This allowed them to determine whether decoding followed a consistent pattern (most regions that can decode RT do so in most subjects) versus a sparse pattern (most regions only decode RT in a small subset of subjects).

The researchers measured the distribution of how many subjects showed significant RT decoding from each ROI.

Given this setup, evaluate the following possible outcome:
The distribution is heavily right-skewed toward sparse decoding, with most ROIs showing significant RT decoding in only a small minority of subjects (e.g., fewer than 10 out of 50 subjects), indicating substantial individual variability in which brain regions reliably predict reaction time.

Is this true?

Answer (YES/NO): YES